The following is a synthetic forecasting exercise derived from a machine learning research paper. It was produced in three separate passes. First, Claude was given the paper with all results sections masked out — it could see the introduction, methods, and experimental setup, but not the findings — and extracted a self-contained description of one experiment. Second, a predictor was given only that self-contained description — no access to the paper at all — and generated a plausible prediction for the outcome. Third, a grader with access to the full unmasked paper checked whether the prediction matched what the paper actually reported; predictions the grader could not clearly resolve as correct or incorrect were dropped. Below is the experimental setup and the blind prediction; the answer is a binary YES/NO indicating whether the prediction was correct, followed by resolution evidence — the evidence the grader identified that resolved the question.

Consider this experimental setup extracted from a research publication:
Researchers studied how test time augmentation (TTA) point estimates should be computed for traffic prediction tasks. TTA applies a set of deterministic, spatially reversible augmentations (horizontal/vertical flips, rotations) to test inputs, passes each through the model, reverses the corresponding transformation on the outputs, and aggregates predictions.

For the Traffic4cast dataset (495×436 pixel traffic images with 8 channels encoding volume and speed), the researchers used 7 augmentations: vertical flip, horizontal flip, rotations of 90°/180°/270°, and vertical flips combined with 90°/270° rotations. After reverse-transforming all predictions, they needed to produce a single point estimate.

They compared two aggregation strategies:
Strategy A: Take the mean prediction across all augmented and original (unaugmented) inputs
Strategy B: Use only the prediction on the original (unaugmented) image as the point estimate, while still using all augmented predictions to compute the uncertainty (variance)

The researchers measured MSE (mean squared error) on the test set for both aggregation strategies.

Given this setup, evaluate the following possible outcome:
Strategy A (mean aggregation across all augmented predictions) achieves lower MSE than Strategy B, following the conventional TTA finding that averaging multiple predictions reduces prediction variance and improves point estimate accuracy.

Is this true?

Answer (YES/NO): NO